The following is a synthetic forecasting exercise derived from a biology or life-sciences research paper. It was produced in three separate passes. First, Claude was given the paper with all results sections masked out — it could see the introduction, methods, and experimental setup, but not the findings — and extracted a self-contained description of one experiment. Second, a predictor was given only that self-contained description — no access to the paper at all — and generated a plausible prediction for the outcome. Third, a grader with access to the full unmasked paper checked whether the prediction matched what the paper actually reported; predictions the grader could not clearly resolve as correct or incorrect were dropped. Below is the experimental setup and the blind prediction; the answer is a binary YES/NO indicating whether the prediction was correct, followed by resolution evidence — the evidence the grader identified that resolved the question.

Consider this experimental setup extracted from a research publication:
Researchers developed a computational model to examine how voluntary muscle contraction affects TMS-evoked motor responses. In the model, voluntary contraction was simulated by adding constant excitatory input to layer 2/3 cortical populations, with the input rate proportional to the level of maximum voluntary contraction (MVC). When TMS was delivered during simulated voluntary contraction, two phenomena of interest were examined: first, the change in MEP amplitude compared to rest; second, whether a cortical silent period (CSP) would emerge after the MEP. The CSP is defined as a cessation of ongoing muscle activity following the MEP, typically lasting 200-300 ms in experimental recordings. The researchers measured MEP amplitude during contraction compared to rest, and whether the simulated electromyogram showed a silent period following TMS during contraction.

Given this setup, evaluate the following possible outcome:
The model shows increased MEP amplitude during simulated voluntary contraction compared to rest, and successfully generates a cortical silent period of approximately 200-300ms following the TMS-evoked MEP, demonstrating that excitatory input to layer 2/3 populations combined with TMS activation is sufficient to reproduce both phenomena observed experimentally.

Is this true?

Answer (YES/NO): YES